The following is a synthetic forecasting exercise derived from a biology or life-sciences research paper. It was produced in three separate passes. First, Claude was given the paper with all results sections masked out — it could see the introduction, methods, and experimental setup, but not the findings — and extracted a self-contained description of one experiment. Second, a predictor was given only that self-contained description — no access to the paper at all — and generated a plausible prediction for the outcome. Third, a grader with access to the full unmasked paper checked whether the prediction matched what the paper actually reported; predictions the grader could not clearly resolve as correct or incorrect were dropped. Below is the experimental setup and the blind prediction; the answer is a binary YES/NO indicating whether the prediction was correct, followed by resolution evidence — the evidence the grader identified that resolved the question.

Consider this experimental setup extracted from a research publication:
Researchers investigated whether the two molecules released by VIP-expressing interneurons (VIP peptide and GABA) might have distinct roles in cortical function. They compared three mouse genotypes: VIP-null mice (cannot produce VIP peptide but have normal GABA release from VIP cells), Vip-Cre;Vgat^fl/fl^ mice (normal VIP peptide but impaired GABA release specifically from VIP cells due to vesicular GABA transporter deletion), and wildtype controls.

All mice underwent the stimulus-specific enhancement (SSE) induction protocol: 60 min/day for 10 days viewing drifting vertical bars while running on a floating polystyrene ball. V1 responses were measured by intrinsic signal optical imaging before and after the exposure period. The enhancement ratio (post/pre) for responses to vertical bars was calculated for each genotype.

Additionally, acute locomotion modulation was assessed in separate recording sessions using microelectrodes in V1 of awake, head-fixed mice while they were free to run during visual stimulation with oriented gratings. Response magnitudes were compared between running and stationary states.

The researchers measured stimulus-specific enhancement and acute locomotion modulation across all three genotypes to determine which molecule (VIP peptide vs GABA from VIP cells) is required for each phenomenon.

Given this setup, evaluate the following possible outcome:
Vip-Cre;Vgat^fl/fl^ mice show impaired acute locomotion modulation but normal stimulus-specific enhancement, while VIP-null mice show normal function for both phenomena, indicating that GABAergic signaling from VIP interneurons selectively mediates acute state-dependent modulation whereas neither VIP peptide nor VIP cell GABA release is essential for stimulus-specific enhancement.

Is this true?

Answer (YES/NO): NO